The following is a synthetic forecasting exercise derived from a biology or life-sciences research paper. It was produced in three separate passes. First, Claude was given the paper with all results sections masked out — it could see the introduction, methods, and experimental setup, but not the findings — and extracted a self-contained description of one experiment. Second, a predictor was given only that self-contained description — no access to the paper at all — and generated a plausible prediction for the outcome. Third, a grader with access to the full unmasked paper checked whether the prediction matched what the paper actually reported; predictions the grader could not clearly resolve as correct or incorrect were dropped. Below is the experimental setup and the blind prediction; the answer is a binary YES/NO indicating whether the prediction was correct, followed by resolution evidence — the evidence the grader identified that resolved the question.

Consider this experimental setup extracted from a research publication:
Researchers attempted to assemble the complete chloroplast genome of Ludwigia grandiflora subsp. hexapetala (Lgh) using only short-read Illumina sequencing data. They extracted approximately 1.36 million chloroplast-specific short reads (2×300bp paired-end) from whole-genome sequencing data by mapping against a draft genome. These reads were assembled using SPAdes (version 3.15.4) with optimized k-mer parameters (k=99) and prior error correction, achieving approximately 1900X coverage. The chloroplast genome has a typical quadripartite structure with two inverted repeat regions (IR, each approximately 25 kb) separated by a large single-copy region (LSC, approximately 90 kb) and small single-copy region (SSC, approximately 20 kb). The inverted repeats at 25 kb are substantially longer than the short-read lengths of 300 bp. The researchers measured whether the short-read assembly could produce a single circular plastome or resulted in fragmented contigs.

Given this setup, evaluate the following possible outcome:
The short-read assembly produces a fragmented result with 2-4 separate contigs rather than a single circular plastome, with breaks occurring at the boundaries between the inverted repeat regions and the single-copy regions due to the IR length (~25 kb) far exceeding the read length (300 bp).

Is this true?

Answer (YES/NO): YES